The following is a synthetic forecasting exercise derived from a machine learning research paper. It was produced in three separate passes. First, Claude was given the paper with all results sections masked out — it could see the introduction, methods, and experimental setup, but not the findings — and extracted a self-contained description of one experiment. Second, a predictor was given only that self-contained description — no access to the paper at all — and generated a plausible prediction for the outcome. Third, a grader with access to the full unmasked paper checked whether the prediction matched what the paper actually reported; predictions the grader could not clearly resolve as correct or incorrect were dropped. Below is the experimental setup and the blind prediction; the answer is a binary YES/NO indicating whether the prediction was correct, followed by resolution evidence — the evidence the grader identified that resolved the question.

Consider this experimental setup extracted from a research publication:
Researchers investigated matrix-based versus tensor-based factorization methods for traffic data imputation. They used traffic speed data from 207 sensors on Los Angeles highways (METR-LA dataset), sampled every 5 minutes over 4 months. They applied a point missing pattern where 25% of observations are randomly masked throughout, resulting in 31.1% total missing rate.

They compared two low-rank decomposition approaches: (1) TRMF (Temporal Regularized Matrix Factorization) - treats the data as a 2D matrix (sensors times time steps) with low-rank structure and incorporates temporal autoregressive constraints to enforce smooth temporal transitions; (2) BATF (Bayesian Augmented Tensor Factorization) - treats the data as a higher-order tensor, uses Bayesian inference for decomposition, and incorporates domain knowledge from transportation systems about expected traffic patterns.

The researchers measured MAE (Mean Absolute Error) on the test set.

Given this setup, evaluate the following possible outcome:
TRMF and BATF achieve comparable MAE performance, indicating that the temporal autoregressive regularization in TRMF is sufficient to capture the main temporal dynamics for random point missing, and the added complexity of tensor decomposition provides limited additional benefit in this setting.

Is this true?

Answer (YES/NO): NO